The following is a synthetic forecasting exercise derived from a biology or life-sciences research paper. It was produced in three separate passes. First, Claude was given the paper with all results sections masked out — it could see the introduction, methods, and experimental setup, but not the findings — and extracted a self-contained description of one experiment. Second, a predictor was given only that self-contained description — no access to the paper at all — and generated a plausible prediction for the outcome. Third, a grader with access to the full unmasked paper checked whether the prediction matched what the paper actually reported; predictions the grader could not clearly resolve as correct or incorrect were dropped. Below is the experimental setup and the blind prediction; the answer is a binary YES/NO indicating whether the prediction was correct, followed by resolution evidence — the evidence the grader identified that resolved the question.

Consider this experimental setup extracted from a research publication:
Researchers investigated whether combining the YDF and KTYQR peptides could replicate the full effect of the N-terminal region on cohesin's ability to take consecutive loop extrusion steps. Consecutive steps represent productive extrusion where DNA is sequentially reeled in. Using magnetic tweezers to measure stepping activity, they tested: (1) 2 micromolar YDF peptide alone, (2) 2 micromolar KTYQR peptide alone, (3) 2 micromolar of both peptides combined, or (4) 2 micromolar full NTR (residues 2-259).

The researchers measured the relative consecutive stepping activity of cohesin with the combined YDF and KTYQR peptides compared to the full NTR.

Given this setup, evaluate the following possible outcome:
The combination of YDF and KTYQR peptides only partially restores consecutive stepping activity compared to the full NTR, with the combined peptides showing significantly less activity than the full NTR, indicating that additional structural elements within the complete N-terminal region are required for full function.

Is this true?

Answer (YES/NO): NO